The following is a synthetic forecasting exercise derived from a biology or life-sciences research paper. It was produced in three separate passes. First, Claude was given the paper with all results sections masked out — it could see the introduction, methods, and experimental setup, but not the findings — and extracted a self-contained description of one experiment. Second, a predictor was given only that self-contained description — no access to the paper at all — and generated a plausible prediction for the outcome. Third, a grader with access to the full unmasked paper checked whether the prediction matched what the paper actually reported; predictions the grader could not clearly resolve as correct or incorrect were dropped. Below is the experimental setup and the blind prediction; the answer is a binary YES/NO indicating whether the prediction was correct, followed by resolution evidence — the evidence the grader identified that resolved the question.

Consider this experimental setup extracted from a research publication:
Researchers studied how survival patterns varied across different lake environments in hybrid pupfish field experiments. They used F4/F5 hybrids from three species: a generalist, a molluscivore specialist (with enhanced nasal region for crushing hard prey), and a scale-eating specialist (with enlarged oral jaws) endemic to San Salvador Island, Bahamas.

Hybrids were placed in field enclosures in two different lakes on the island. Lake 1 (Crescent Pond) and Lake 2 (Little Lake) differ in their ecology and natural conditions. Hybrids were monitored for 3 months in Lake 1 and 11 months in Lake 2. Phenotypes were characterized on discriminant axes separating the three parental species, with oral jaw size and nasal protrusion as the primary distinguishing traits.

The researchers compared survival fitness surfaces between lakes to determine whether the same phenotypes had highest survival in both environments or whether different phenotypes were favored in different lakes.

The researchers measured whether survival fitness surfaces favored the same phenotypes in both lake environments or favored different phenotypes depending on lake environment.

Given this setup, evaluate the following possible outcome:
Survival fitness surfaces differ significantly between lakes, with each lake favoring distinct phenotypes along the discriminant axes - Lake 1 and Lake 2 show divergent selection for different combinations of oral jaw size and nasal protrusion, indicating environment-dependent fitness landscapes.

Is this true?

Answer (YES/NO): YES